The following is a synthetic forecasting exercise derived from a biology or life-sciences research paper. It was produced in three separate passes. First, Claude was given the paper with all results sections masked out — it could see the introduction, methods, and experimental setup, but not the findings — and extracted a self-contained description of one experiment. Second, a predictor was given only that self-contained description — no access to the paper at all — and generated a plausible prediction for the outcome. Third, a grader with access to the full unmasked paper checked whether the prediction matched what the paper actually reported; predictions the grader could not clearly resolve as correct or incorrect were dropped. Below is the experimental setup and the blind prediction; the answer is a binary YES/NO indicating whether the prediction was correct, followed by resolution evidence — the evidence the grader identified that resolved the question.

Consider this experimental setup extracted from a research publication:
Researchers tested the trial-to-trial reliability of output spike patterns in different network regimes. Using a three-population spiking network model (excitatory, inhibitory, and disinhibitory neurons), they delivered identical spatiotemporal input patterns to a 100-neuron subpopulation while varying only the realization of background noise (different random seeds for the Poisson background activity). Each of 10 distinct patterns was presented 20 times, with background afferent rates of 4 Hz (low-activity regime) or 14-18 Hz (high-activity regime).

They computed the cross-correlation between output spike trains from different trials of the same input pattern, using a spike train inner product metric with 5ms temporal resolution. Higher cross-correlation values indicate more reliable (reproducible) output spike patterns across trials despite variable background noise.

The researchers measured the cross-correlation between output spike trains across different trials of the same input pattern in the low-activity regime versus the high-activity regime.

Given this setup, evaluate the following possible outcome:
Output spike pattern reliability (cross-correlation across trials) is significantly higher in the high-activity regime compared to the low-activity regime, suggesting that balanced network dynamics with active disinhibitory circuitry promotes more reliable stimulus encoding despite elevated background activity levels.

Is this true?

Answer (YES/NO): NO